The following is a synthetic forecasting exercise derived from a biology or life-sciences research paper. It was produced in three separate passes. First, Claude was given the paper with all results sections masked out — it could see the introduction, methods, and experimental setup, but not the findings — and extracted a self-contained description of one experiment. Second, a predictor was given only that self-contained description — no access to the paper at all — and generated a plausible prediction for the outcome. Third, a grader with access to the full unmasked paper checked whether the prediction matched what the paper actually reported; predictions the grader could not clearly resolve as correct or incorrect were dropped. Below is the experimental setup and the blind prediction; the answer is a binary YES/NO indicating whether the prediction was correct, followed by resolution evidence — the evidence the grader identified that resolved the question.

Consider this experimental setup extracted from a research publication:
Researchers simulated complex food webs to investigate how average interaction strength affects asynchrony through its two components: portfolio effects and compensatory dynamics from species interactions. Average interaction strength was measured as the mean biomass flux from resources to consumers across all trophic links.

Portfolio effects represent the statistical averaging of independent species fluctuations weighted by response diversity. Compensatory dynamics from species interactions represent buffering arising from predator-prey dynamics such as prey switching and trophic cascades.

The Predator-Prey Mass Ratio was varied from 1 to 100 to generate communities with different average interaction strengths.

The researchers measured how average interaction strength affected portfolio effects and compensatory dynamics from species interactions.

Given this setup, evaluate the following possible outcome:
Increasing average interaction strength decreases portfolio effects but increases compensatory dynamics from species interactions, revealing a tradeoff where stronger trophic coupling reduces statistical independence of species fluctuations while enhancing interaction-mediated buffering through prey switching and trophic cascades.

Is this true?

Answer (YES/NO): NO